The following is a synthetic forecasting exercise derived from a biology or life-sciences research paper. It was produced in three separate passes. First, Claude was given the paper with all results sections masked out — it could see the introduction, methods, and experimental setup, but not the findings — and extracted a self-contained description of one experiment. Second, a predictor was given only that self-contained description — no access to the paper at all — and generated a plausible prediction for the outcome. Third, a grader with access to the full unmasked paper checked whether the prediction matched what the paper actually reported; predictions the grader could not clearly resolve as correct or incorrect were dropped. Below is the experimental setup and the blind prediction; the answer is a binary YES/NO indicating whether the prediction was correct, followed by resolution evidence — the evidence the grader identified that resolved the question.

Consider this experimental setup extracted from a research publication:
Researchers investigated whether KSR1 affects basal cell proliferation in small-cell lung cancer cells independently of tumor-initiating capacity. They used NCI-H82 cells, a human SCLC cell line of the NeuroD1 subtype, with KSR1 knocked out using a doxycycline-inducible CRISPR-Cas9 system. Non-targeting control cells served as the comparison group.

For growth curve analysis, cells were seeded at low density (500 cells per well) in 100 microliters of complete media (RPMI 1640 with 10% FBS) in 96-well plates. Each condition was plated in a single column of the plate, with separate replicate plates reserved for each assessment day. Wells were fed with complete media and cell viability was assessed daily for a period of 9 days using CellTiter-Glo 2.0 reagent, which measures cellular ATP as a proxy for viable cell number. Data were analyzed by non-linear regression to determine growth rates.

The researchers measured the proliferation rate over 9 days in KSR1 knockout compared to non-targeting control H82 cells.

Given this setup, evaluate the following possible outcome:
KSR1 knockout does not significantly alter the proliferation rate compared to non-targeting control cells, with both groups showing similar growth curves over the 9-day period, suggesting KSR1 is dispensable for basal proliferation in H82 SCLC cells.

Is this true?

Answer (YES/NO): YES